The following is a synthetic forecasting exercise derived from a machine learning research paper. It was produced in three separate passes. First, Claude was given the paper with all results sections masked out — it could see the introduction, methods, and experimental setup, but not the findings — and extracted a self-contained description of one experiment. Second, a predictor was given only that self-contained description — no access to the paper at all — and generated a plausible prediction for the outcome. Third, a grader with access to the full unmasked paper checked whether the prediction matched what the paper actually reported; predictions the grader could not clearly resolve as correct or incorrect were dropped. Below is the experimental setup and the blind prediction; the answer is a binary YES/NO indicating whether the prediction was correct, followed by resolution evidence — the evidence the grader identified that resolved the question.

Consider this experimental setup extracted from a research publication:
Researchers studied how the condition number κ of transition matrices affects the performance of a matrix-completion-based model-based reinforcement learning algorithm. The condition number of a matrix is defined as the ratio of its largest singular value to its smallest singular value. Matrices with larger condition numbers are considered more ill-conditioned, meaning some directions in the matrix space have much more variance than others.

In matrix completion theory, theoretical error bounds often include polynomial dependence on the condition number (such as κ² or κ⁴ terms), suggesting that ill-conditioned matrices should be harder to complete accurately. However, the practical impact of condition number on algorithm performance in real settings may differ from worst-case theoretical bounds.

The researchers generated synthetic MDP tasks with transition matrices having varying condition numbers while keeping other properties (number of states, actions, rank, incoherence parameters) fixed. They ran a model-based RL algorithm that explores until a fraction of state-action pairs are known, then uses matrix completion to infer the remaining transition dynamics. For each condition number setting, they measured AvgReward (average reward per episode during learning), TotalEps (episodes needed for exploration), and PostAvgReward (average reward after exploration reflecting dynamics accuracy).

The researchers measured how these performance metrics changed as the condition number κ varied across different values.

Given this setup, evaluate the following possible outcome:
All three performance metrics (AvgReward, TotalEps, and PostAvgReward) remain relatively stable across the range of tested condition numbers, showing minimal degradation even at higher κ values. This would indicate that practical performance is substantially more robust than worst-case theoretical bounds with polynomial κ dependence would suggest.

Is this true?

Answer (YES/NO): YES